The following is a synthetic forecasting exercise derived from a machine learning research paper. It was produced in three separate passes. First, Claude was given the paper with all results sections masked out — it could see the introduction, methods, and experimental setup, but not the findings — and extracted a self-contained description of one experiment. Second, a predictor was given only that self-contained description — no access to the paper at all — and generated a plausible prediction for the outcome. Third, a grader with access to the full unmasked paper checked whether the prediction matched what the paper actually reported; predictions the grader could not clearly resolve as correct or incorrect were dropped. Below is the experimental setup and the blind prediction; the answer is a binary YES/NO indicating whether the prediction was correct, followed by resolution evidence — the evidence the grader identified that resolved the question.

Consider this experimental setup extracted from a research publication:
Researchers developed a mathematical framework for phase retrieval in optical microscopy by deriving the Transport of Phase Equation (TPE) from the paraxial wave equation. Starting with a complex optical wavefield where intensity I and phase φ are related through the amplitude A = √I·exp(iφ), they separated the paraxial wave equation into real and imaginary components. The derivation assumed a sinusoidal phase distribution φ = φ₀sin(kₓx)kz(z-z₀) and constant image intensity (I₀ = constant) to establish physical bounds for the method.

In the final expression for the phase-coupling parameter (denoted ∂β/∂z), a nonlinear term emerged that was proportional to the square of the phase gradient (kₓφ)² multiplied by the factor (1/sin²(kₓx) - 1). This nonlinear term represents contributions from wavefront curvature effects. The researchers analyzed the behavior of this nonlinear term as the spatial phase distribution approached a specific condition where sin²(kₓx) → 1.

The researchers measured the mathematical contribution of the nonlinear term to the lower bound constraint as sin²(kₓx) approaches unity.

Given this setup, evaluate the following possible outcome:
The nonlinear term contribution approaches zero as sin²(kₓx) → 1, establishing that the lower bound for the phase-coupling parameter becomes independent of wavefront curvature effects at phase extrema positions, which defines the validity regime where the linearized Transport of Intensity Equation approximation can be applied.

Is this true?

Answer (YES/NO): NO